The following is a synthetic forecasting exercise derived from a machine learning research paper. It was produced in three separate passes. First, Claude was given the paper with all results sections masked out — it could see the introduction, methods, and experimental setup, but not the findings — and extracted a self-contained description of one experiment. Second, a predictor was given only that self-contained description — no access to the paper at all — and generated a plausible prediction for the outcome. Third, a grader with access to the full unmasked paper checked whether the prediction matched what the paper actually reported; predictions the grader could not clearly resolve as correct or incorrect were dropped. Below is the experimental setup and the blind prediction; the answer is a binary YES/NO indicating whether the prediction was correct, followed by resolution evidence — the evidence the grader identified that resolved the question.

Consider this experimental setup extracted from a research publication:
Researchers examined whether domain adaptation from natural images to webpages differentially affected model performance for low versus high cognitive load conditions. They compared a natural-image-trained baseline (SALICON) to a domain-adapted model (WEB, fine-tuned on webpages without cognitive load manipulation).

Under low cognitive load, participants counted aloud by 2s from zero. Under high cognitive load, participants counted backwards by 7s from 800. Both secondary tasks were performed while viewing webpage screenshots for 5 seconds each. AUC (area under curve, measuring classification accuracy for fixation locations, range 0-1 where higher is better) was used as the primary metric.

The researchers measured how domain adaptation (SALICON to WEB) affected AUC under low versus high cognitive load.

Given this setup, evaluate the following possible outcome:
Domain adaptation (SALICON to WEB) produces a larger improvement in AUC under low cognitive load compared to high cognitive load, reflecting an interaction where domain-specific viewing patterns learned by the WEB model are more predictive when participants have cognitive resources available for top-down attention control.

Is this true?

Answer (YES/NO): NO